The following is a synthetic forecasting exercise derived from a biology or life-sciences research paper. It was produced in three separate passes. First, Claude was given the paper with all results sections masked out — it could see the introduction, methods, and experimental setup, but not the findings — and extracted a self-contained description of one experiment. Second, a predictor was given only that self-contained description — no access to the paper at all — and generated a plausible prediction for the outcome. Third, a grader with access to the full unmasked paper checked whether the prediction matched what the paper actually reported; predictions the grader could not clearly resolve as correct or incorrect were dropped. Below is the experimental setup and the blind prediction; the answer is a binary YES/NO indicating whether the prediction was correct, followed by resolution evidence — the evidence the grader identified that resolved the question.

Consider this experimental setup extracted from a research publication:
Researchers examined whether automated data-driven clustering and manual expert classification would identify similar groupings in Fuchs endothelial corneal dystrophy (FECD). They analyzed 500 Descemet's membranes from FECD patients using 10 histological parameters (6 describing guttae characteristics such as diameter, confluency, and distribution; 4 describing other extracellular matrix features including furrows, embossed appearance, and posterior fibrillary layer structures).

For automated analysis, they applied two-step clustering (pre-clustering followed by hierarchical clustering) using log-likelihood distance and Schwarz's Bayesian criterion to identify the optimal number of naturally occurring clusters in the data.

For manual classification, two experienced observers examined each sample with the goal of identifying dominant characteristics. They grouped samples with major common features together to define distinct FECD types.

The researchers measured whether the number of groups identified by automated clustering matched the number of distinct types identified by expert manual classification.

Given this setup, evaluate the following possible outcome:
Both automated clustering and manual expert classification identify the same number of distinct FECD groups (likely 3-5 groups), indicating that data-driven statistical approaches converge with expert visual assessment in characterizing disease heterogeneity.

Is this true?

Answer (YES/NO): NO